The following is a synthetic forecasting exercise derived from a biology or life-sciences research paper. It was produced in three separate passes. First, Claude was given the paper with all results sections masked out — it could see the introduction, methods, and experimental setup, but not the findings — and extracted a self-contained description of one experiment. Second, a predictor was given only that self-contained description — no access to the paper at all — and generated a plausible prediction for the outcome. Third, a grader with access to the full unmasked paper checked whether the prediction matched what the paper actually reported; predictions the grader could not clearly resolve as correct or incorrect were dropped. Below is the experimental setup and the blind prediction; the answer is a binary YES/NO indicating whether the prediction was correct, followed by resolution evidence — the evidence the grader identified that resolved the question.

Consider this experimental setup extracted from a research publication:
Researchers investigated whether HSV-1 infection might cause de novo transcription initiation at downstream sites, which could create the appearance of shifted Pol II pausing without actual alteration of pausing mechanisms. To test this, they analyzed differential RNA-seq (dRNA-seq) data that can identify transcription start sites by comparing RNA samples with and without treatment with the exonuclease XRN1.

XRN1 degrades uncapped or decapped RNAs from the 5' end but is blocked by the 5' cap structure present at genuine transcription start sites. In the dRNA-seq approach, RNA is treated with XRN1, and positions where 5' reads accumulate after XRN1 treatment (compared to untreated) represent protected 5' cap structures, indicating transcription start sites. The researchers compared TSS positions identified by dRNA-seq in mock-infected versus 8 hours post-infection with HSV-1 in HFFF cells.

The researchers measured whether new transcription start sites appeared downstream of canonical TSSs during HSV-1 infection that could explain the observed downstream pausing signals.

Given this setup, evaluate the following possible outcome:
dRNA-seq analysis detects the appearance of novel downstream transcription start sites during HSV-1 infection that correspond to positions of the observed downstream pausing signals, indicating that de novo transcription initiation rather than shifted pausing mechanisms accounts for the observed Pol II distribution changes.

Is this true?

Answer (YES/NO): NO